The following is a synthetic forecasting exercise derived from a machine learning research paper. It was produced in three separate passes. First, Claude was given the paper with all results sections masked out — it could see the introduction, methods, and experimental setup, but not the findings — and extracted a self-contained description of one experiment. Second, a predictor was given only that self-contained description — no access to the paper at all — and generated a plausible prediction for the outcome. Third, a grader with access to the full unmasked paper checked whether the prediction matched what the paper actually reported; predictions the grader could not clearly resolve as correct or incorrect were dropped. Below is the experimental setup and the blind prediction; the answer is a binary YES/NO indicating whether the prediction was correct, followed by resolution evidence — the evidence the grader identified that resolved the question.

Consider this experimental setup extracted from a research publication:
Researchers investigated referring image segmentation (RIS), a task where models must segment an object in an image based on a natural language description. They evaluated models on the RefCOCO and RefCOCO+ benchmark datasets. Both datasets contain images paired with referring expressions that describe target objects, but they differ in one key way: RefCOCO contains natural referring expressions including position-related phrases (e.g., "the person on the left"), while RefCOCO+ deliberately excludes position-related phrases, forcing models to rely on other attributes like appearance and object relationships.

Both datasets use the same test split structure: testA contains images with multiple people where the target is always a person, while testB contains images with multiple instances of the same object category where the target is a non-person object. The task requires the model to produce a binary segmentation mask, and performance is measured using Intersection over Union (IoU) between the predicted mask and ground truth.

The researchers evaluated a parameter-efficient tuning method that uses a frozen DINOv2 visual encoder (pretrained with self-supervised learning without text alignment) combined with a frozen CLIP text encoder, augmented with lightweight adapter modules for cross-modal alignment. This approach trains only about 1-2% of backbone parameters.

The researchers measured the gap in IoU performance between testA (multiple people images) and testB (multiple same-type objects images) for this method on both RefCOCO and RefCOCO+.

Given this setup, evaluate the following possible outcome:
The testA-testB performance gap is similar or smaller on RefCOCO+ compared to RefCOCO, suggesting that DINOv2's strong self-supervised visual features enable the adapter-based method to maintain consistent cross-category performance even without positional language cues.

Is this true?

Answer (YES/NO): NO